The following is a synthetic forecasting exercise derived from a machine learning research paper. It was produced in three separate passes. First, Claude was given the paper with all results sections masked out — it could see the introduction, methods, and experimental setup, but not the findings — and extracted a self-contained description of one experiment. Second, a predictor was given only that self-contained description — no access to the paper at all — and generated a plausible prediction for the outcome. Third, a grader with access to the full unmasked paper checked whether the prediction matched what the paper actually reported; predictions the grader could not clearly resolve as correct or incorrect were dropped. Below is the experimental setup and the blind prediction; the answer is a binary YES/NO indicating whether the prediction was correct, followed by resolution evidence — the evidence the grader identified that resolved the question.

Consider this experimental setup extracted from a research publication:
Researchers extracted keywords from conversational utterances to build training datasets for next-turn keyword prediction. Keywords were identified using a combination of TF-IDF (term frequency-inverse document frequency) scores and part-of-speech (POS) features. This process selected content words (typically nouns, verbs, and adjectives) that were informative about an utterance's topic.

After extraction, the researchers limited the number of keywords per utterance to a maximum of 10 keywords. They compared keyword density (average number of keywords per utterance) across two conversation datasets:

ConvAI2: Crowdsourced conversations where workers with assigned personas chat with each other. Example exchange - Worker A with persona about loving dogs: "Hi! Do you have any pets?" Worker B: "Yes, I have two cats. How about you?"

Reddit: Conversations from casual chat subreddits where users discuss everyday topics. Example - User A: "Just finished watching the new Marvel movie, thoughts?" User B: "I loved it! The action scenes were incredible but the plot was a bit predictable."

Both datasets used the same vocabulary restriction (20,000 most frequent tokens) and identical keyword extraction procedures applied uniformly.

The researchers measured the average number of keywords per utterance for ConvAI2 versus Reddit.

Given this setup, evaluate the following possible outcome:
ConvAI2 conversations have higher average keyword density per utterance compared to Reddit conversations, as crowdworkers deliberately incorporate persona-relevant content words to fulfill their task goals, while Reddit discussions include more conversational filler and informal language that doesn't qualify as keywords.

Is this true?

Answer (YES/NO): NO